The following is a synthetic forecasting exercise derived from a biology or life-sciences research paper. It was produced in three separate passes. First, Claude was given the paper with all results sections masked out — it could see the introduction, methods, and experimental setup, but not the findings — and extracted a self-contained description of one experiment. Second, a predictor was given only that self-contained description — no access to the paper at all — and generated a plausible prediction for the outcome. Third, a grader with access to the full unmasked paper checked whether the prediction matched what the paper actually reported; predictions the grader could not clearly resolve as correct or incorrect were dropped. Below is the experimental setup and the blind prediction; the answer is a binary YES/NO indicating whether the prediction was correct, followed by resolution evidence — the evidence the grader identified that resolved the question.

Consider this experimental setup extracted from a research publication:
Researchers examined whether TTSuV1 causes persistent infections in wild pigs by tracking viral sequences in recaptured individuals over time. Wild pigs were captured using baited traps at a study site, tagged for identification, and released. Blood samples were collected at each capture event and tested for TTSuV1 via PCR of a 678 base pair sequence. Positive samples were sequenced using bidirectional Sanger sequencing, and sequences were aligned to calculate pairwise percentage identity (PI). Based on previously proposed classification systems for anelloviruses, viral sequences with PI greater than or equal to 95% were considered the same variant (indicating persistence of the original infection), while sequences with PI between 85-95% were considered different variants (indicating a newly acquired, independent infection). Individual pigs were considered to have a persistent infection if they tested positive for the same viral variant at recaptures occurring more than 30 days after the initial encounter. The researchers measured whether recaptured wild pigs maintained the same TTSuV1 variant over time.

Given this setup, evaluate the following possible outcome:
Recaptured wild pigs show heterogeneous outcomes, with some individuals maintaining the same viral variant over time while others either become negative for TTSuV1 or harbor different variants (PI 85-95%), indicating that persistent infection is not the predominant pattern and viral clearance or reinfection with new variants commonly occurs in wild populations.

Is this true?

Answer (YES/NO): NO